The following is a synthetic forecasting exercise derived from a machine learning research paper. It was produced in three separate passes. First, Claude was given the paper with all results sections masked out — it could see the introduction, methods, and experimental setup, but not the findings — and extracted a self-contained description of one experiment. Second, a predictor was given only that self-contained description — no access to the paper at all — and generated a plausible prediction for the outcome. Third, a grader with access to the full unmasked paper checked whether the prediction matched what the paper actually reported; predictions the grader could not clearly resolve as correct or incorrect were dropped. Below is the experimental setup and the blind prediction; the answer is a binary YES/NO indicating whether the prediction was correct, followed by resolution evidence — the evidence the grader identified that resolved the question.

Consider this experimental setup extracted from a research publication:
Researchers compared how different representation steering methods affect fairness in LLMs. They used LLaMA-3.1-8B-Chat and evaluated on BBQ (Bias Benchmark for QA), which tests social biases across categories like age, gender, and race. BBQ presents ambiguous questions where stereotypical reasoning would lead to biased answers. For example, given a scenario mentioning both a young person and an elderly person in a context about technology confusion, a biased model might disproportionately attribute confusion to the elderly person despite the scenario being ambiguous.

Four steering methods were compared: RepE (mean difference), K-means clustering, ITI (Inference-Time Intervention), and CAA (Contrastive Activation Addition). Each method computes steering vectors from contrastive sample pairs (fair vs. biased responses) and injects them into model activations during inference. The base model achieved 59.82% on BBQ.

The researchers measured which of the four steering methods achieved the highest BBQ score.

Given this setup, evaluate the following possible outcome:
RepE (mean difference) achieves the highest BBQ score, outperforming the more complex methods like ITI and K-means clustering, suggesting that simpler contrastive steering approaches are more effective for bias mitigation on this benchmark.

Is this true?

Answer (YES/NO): YES